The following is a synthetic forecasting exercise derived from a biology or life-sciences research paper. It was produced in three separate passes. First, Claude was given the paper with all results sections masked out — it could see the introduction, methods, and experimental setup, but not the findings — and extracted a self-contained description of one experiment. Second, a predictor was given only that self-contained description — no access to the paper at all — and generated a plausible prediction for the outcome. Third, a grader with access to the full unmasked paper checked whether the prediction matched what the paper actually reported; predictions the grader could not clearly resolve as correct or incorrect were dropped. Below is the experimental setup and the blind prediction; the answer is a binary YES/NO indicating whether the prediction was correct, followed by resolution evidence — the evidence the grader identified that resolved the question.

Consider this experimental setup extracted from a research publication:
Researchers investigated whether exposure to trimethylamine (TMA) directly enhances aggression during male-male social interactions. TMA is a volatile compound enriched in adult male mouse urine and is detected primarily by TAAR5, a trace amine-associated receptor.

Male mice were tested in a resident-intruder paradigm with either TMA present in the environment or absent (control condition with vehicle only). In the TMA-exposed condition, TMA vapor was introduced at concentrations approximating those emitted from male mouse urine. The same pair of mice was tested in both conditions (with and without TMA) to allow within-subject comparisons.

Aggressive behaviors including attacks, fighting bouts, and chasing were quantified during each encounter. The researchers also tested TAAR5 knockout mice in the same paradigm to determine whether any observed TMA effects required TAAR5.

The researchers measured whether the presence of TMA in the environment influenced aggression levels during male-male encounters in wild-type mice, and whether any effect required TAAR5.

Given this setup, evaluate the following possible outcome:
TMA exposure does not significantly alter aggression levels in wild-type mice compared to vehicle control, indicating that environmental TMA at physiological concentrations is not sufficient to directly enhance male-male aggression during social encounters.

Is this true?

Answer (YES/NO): NO